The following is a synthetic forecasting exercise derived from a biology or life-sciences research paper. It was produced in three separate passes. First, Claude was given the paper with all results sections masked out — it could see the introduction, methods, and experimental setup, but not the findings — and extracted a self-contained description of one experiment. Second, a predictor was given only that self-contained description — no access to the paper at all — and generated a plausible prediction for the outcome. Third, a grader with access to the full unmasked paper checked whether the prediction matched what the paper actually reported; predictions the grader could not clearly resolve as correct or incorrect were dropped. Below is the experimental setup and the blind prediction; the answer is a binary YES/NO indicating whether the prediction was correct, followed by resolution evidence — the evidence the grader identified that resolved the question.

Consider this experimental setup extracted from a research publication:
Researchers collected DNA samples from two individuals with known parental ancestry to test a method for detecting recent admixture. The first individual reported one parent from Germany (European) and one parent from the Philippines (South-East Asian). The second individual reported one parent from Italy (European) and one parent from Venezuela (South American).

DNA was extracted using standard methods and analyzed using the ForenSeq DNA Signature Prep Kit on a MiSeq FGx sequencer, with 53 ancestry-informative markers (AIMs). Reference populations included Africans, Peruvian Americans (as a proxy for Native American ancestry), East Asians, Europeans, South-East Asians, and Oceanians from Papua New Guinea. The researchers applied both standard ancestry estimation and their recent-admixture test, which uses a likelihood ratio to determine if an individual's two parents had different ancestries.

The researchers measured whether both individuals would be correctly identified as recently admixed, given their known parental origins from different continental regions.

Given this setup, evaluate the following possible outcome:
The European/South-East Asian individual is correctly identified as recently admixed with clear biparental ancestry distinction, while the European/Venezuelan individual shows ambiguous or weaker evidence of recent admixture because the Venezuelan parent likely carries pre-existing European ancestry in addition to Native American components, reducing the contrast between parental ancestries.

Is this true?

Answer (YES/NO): YES